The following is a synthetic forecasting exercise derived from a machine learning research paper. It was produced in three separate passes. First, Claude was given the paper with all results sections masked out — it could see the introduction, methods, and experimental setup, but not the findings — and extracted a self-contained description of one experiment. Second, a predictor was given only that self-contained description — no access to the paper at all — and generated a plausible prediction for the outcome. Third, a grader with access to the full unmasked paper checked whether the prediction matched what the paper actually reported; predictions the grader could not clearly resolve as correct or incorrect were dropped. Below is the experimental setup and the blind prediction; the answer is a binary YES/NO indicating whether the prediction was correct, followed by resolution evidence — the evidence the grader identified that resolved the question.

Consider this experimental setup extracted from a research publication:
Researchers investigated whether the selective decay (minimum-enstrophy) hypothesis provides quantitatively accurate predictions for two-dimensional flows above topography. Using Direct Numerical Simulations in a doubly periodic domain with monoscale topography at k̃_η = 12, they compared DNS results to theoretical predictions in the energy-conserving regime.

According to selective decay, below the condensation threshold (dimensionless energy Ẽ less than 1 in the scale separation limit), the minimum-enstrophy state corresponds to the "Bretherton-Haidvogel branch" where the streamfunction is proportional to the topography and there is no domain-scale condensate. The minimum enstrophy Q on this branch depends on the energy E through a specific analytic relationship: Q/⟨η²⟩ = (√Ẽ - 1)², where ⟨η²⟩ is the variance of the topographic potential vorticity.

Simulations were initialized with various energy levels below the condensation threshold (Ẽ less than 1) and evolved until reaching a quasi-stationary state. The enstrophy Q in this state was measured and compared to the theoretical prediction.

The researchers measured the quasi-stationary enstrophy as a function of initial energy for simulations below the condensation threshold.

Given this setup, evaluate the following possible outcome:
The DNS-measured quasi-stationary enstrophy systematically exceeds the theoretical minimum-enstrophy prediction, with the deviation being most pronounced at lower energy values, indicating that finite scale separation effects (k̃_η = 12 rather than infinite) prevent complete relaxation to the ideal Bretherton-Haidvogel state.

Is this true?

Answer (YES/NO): NO